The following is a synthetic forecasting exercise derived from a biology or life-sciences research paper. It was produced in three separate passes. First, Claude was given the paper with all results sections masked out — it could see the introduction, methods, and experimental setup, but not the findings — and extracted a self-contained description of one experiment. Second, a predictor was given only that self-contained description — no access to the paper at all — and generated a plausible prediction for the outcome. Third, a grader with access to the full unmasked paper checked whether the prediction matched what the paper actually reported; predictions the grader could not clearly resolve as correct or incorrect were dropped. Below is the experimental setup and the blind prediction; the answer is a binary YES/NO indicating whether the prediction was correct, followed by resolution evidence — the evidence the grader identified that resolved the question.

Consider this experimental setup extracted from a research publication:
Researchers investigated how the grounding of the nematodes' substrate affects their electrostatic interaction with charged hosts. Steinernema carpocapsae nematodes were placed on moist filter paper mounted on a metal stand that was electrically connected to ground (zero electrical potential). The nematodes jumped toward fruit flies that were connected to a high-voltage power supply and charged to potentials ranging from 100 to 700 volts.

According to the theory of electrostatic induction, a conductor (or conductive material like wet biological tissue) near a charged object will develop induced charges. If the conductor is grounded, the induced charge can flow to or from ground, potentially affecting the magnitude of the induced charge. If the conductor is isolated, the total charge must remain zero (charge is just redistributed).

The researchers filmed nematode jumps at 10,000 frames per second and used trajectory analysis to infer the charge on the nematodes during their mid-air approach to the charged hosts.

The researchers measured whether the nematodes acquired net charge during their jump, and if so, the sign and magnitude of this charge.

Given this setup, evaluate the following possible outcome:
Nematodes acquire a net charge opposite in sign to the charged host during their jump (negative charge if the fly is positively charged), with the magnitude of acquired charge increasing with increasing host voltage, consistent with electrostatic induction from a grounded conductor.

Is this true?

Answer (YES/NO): YES